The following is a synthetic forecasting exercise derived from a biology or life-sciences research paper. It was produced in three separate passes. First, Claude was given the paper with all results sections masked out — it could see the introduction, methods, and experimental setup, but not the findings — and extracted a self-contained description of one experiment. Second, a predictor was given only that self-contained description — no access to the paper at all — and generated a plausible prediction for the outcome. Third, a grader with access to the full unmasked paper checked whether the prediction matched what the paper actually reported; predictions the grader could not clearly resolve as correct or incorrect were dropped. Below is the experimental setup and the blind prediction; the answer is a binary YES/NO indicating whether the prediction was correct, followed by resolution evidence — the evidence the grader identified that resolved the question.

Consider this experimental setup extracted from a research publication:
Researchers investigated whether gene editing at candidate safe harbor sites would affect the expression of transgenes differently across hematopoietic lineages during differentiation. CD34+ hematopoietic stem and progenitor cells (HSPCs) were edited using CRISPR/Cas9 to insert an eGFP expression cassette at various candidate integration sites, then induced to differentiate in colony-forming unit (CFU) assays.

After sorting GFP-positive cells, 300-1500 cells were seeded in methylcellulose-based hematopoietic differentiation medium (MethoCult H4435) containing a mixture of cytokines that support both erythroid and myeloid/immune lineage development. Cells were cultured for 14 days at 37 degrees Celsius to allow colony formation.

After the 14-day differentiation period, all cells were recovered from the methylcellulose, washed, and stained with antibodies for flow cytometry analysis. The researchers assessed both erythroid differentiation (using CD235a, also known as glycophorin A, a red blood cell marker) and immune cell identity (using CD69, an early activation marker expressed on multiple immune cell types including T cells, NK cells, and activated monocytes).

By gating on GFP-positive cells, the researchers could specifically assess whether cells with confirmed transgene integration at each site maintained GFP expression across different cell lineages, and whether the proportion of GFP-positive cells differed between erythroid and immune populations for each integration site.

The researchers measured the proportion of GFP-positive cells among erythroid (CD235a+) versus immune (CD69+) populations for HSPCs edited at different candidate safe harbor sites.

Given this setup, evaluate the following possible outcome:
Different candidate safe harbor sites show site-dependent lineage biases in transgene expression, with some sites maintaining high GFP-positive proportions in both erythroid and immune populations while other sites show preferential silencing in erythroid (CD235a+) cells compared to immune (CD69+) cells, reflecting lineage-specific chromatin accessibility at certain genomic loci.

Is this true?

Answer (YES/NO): YES